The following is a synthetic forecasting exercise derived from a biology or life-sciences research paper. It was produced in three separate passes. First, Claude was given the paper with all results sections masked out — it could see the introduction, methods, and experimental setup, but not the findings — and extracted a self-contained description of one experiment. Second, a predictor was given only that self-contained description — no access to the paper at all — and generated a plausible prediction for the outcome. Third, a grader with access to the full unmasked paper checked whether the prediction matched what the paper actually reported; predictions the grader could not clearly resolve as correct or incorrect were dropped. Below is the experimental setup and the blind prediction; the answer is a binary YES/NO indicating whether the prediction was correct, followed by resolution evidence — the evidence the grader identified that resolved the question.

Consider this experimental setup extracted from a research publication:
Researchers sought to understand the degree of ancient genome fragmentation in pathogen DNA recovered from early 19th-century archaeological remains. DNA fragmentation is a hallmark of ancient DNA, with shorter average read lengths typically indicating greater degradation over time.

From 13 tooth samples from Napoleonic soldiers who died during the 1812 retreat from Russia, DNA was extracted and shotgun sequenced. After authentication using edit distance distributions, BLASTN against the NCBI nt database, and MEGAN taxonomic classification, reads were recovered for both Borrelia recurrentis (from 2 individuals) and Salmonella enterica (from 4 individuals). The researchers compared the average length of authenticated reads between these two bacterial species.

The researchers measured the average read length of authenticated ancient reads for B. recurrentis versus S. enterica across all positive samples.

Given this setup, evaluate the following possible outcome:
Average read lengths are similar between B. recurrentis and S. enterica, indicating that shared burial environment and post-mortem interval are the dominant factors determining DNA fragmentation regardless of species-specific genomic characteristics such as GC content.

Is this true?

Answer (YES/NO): NO